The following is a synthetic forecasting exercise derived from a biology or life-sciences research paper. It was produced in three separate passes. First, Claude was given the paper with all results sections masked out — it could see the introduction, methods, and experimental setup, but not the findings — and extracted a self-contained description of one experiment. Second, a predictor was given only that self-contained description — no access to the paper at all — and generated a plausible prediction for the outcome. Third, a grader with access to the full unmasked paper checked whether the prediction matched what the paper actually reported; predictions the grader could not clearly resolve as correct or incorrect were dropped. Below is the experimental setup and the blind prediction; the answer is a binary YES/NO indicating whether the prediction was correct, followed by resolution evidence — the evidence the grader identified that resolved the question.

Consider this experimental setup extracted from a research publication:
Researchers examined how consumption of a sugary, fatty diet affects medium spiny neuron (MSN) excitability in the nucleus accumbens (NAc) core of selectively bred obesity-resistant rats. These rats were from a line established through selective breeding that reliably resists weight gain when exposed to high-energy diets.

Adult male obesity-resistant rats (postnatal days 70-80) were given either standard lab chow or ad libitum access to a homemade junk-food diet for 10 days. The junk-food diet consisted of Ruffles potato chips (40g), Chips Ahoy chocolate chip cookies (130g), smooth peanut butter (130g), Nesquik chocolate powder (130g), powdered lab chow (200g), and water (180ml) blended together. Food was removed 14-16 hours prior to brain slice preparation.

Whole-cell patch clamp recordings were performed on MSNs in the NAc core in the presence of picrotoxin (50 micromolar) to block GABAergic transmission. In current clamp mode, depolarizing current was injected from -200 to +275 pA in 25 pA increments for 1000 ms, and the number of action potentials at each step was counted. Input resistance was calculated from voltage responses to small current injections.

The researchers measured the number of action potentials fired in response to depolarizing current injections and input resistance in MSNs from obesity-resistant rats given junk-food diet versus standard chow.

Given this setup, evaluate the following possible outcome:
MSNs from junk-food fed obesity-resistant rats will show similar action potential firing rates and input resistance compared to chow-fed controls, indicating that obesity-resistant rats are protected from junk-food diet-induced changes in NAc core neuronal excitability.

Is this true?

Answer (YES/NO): NO